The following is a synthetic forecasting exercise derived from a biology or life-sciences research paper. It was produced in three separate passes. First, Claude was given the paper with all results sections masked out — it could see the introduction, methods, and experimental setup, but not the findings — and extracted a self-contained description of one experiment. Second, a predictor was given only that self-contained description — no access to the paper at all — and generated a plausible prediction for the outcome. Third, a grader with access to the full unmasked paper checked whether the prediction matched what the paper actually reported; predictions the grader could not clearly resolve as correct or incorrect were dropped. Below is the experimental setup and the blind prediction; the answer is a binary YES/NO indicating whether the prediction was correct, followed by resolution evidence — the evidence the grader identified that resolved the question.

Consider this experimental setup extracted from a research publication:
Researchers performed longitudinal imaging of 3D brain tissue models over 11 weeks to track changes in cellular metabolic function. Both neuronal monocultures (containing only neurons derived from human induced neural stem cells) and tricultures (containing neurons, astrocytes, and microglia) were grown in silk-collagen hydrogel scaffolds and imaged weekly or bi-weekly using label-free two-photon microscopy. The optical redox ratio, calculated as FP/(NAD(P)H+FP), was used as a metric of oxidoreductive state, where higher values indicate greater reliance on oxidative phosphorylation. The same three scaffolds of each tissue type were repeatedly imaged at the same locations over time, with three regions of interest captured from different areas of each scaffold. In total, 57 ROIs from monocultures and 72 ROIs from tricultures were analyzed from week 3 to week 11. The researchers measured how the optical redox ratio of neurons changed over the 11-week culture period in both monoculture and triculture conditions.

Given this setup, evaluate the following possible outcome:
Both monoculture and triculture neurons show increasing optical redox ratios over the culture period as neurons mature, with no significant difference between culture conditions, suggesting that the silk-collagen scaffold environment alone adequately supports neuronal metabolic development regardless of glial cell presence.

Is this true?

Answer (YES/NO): NO